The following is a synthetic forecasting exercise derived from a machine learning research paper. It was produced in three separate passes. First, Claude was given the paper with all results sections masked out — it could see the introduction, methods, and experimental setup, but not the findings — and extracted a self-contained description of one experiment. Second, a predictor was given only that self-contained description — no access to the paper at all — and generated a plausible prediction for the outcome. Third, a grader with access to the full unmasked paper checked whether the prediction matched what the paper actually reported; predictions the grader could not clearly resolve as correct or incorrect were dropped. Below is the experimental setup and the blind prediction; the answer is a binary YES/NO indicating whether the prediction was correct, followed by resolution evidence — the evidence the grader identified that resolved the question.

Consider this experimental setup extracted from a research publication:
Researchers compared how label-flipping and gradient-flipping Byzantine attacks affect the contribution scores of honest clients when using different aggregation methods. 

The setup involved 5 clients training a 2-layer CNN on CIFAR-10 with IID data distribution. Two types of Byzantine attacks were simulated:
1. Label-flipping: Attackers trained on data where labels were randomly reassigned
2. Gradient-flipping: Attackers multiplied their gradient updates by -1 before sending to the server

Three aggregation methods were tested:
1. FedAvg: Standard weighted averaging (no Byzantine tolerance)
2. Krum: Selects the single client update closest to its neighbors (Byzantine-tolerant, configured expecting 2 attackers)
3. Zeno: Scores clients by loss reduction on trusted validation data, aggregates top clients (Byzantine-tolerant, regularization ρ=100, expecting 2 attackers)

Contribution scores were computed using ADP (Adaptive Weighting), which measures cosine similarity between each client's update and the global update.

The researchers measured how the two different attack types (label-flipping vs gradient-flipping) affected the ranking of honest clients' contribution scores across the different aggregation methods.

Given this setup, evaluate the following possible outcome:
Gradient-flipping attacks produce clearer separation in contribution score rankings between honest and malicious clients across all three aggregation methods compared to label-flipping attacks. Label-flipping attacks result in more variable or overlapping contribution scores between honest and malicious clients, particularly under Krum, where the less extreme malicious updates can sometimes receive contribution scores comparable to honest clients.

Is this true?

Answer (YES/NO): NO